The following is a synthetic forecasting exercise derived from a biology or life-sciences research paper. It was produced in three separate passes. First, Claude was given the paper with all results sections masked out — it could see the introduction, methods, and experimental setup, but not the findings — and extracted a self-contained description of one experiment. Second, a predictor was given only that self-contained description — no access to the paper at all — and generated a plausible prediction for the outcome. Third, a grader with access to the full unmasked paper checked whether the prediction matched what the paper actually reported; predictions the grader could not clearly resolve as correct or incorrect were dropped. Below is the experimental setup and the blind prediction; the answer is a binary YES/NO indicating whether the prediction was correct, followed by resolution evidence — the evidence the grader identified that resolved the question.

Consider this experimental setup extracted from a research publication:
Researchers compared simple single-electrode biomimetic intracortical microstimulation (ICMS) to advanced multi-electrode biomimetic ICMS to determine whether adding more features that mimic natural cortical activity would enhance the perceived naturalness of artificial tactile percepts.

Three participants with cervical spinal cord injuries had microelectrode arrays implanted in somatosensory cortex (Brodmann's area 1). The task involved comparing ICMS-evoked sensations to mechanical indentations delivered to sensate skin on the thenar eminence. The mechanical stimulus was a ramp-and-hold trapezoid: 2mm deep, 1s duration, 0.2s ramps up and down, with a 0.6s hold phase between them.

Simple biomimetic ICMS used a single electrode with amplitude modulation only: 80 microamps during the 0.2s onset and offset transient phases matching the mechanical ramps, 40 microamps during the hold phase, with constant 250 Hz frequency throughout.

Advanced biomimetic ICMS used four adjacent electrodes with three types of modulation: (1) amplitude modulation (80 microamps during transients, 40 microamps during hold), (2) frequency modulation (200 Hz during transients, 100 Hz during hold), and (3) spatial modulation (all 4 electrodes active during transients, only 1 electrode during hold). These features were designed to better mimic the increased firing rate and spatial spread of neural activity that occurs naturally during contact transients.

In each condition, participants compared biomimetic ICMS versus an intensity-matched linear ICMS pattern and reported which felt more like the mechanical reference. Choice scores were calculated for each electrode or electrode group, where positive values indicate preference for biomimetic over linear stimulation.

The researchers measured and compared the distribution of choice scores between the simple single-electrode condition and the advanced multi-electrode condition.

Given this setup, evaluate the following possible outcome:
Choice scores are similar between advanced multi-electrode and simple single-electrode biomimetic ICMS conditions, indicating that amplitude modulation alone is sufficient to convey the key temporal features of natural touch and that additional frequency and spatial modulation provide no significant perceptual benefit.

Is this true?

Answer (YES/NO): NO